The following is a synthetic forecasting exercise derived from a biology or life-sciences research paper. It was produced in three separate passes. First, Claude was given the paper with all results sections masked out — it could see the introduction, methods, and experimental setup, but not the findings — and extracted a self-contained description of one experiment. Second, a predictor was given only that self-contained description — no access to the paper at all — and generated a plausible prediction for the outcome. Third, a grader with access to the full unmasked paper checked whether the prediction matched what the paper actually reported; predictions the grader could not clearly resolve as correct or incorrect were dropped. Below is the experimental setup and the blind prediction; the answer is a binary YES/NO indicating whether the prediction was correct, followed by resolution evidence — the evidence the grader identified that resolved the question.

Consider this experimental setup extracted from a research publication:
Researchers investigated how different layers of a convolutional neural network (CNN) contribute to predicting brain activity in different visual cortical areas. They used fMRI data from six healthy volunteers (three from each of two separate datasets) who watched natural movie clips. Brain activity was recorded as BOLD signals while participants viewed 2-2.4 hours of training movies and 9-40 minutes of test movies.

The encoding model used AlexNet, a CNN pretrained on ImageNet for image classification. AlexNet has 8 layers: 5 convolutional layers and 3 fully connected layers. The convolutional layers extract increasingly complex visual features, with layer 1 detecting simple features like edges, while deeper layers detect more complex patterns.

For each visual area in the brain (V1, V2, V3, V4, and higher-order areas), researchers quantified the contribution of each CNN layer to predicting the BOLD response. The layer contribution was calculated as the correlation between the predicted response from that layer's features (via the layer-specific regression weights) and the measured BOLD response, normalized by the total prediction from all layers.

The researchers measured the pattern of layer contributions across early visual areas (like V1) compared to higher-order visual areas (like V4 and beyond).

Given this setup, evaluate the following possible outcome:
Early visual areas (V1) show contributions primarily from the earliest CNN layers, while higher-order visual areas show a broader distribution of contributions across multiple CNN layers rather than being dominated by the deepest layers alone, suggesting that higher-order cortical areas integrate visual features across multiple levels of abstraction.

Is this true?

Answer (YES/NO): NO